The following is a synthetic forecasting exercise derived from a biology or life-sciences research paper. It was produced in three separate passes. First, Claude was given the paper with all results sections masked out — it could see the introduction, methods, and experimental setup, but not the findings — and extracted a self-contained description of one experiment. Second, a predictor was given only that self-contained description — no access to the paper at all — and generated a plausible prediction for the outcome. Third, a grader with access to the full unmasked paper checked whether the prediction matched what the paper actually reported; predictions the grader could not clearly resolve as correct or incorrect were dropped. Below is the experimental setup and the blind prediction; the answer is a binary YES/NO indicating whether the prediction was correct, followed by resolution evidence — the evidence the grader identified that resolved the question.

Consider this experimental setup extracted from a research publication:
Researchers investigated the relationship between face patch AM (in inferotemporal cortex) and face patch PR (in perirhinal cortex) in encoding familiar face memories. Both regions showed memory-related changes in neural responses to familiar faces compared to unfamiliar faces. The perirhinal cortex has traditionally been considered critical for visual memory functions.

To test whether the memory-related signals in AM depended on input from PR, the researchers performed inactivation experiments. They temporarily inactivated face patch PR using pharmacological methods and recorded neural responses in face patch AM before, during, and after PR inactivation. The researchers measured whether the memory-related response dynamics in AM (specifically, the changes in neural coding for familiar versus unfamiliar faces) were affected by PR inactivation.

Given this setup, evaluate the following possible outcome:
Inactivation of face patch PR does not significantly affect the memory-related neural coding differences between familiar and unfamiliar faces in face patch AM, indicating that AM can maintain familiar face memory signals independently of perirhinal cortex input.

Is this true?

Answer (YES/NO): YES